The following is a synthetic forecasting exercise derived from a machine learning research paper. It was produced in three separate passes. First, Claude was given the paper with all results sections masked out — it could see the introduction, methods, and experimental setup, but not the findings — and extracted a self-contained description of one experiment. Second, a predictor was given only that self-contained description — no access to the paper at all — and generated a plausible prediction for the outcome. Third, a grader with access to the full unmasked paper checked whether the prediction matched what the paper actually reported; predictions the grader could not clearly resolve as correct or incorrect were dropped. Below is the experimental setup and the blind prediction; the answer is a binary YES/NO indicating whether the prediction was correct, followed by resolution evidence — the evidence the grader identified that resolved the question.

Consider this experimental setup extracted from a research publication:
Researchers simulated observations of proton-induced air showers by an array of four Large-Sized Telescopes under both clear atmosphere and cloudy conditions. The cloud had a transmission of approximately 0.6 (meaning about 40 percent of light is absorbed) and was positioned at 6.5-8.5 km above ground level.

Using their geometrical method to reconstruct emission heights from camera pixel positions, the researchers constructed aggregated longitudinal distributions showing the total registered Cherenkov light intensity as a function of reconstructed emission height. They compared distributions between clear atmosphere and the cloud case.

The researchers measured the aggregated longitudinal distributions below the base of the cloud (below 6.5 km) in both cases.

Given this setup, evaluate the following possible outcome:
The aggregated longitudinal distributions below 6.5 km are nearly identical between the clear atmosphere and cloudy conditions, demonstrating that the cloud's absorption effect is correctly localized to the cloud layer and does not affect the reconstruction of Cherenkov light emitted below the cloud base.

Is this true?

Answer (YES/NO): NO